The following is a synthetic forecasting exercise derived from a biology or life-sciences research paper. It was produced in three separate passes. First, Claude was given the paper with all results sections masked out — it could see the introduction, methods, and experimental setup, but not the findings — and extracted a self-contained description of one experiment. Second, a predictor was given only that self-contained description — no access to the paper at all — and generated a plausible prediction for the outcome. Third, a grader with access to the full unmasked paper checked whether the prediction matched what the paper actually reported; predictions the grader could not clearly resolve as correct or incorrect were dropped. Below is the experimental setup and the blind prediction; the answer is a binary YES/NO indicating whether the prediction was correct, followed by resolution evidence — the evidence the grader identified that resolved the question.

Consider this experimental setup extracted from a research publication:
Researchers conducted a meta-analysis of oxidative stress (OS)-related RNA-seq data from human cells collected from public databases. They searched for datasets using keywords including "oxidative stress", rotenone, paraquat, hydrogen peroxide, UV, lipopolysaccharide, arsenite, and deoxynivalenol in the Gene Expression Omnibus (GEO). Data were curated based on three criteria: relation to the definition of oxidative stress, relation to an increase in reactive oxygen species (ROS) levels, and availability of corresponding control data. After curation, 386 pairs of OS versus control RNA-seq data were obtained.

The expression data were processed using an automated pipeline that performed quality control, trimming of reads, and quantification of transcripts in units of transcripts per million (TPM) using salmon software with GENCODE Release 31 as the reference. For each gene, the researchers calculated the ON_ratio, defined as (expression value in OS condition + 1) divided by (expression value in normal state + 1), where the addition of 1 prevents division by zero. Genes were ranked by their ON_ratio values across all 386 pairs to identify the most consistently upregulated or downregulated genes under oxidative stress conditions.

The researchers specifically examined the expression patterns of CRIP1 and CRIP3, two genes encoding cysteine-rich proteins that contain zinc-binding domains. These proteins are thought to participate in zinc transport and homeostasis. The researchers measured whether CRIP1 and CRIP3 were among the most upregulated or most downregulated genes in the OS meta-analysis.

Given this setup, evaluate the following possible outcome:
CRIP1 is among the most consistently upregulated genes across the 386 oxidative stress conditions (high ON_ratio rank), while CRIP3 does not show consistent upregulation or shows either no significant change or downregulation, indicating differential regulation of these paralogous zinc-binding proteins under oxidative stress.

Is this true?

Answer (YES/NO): NO